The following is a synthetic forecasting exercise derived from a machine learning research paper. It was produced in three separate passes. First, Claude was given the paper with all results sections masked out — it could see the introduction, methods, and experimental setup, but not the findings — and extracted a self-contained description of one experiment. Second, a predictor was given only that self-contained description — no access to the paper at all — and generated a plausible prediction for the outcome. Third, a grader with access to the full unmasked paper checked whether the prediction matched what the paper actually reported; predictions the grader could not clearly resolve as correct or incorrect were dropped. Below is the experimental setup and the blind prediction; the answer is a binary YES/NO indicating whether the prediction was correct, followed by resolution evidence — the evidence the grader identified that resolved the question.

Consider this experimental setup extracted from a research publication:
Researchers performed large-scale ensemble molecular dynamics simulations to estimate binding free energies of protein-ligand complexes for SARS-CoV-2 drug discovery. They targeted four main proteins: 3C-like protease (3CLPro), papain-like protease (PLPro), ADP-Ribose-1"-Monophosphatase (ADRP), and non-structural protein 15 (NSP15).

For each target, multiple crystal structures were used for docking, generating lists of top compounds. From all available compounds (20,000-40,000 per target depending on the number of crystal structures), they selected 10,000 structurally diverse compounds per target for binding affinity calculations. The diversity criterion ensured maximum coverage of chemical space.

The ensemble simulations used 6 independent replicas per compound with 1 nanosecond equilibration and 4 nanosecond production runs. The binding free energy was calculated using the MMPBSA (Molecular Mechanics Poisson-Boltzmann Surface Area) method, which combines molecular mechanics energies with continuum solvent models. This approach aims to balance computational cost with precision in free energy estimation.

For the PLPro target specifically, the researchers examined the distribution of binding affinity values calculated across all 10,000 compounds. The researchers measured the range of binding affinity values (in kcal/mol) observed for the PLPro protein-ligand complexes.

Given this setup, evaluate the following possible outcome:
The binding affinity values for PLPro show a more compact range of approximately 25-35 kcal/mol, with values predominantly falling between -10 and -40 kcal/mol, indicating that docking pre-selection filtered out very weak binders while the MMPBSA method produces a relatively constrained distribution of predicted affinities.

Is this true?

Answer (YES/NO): NO